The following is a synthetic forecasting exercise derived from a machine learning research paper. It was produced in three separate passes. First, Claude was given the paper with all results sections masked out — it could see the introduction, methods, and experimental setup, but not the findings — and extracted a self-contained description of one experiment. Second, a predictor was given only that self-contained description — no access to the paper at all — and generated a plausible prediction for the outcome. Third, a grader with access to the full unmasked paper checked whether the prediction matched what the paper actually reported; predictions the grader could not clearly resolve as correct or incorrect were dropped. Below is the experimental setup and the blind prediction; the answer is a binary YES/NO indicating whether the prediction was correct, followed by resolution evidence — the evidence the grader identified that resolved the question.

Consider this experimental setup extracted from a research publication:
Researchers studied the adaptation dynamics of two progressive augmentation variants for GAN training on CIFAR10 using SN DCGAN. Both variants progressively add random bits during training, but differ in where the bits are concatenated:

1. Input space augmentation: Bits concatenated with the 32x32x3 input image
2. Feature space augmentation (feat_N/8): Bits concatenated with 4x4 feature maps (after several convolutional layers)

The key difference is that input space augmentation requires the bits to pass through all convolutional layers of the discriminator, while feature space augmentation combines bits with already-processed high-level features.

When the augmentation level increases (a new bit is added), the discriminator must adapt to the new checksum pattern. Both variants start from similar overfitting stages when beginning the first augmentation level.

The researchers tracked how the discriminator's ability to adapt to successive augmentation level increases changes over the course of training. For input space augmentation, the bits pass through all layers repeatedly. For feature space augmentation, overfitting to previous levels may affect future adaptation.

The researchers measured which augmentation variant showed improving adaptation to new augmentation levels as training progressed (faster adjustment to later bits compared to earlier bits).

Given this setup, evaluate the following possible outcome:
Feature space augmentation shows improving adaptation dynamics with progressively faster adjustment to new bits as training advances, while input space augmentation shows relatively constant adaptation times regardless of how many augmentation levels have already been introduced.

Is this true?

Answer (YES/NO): NO